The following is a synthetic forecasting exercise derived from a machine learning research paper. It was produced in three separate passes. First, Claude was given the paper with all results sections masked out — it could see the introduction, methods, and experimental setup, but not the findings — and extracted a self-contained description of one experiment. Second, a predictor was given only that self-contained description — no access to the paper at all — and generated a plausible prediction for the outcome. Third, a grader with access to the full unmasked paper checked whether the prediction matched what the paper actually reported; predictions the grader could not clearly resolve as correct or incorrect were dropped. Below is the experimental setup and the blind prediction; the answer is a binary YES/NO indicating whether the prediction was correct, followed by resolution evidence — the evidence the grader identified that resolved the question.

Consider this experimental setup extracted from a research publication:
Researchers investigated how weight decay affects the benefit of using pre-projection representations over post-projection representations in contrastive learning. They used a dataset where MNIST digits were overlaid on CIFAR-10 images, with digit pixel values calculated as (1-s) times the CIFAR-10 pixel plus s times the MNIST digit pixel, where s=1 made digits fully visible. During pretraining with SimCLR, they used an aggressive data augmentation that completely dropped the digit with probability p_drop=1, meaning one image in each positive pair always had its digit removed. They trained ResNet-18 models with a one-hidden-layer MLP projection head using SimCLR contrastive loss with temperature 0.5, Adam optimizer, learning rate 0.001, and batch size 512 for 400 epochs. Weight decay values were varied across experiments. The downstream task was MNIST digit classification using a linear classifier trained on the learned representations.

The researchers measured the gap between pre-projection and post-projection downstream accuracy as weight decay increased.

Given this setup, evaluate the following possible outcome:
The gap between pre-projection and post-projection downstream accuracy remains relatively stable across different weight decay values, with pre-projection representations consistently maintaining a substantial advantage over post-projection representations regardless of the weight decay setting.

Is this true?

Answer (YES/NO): NO